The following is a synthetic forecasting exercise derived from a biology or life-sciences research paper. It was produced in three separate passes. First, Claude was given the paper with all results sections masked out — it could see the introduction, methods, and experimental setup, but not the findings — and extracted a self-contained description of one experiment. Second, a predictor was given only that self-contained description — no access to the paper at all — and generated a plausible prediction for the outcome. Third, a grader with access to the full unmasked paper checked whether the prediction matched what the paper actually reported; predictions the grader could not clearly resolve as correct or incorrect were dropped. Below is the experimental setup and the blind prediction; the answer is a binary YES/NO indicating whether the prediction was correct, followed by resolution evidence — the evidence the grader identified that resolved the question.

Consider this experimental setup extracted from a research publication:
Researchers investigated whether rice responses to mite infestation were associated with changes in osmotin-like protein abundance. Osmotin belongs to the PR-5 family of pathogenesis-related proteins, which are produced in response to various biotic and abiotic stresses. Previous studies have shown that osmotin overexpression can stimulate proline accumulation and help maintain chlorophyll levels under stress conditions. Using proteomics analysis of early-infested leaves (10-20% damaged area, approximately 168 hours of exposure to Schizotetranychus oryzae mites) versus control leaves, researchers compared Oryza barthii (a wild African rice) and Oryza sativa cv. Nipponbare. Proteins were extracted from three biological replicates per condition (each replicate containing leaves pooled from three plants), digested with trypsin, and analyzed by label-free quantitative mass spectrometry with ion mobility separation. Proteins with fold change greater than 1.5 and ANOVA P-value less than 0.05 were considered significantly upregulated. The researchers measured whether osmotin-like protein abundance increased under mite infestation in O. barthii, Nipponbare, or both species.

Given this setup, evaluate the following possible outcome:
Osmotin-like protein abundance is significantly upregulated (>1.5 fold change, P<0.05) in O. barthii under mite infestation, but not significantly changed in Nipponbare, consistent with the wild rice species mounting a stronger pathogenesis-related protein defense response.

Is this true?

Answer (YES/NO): NO